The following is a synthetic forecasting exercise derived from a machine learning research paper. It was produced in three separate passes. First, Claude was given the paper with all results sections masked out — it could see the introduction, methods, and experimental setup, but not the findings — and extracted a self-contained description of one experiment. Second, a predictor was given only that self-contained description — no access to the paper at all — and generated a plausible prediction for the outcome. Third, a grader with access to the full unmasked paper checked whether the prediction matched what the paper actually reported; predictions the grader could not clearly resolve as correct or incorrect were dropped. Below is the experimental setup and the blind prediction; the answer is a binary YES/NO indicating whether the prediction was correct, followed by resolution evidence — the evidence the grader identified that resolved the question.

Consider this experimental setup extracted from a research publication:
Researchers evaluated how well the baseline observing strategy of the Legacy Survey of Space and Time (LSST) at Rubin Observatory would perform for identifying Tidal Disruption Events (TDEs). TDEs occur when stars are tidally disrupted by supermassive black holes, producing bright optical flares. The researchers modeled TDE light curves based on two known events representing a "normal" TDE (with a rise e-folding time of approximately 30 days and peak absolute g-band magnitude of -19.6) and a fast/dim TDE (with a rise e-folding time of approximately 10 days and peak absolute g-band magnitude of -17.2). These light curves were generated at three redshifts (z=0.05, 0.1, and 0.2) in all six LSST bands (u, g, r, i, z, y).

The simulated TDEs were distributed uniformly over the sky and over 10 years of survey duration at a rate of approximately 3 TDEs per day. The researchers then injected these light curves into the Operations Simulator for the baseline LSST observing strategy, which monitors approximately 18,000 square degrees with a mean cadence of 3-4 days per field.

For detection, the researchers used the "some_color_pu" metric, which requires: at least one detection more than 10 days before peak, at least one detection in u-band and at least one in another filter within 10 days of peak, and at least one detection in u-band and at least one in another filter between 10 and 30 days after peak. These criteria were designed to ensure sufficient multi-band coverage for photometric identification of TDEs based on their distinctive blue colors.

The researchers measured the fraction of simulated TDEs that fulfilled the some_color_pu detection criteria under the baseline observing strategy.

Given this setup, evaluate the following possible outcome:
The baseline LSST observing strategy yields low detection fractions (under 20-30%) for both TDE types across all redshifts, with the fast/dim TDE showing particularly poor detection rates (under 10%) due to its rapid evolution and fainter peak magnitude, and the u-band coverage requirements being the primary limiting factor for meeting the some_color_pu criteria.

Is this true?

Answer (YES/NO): YES